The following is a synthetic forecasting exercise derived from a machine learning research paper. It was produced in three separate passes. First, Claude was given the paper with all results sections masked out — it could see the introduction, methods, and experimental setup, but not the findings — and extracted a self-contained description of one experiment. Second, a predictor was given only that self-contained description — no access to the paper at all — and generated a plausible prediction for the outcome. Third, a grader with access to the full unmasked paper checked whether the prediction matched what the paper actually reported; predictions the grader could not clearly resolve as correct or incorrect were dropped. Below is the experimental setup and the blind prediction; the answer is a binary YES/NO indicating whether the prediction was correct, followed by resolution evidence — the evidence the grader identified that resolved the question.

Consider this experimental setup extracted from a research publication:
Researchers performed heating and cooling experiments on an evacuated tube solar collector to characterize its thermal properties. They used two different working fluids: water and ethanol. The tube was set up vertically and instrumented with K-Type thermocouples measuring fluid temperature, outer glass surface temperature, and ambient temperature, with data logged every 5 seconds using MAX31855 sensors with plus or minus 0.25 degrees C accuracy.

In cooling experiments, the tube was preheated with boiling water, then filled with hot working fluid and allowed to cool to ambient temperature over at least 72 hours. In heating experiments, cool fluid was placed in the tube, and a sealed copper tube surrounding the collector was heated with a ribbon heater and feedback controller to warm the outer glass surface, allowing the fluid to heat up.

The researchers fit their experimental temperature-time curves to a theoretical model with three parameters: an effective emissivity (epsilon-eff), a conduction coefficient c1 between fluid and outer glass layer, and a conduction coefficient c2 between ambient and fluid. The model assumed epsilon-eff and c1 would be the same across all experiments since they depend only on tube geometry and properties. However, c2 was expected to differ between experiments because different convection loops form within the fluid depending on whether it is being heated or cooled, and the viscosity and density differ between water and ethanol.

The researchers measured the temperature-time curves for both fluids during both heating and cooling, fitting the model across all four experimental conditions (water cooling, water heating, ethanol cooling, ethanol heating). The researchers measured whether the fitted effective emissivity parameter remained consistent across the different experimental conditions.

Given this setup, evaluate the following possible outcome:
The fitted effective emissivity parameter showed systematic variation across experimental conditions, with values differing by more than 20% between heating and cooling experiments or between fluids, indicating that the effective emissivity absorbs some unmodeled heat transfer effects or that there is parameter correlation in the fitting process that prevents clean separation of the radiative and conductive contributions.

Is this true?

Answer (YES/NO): NO